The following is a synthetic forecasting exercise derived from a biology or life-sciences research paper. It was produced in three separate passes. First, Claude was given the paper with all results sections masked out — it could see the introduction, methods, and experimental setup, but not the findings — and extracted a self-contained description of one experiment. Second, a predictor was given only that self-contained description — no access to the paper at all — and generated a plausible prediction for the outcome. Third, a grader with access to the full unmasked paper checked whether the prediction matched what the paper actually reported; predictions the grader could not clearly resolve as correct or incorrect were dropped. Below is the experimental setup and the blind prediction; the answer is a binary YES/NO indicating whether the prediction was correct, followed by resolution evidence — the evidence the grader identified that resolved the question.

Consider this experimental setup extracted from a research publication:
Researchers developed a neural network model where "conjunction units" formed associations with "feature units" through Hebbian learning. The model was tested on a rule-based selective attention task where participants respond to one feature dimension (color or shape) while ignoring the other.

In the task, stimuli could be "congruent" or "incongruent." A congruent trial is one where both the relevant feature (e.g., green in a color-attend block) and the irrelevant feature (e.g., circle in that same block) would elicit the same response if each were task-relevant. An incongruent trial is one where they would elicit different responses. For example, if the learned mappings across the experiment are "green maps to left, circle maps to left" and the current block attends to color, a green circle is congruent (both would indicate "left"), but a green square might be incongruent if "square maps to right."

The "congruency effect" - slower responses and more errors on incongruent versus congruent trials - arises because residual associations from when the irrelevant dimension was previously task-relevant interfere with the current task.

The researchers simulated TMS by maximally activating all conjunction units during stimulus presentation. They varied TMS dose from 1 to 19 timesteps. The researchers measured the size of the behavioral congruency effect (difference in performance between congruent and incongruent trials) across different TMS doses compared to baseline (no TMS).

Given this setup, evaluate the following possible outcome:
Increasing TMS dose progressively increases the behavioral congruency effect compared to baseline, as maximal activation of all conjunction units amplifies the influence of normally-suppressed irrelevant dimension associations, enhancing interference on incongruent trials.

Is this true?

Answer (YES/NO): NO